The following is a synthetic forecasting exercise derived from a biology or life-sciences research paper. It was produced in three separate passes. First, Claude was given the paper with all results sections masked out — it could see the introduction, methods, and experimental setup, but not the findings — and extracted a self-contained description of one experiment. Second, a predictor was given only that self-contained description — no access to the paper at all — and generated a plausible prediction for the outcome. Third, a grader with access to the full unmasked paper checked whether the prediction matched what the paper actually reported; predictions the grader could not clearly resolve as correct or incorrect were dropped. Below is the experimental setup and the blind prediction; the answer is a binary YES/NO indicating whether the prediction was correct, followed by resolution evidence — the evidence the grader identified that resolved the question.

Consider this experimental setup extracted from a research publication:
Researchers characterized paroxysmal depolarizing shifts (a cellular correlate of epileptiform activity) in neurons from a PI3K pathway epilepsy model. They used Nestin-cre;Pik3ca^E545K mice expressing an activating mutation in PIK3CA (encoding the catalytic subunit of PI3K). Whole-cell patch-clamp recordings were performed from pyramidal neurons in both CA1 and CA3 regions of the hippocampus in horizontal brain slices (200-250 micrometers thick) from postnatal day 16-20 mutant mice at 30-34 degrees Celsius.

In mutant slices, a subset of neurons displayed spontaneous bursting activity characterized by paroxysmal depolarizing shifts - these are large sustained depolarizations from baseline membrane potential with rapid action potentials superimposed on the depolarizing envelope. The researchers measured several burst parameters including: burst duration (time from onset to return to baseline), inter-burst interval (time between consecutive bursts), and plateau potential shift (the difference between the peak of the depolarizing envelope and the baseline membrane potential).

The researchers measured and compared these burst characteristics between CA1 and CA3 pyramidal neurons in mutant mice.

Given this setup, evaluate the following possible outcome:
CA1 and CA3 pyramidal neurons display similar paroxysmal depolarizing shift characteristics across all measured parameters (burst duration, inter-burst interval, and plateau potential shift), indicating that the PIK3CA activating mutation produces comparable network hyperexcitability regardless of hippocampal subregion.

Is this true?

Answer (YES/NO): NO